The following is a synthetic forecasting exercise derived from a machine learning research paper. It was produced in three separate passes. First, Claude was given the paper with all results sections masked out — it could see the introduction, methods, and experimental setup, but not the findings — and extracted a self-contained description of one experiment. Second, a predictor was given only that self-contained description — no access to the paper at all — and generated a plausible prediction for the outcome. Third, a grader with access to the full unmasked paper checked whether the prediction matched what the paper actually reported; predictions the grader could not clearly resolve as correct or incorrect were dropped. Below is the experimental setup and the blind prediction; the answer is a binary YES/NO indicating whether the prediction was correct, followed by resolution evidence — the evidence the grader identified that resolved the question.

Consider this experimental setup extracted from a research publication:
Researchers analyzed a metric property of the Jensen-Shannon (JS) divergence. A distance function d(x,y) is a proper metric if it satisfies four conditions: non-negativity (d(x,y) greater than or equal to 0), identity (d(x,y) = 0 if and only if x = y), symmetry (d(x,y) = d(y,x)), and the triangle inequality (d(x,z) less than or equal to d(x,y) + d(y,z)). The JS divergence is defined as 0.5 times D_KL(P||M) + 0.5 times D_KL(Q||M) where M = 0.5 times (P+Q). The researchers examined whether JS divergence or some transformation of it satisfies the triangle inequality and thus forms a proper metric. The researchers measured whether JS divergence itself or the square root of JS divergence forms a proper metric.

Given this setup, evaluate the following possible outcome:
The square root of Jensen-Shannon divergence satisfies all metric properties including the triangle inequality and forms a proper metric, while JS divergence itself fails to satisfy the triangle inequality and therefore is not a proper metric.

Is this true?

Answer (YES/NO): YES